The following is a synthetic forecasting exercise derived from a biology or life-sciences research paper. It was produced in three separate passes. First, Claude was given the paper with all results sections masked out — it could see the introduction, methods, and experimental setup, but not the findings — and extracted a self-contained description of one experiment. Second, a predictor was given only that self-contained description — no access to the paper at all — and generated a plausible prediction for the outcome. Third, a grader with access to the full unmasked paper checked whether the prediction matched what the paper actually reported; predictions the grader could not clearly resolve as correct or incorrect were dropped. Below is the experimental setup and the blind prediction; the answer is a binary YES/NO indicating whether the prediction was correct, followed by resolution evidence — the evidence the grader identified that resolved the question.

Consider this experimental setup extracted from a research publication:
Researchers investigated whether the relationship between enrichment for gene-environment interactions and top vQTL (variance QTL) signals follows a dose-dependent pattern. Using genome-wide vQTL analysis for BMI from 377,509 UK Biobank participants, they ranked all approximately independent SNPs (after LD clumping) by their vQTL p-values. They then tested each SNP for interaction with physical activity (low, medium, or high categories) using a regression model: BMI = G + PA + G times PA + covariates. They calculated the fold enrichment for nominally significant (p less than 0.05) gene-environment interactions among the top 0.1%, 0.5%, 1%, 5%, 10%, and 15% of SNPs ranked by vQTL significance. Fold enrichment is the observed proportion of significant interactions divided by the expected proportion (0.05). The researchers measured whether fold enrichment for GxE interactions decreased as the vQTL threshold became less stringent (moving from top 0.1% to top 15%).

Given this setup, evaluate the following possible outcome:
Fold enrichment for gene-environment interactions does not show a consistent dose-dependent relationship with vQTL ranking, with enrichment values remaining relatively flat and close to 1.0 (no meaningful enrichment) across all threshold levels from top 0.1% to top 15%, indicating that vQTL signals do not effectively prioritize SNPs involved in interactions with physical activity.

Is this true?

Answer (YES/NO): NO